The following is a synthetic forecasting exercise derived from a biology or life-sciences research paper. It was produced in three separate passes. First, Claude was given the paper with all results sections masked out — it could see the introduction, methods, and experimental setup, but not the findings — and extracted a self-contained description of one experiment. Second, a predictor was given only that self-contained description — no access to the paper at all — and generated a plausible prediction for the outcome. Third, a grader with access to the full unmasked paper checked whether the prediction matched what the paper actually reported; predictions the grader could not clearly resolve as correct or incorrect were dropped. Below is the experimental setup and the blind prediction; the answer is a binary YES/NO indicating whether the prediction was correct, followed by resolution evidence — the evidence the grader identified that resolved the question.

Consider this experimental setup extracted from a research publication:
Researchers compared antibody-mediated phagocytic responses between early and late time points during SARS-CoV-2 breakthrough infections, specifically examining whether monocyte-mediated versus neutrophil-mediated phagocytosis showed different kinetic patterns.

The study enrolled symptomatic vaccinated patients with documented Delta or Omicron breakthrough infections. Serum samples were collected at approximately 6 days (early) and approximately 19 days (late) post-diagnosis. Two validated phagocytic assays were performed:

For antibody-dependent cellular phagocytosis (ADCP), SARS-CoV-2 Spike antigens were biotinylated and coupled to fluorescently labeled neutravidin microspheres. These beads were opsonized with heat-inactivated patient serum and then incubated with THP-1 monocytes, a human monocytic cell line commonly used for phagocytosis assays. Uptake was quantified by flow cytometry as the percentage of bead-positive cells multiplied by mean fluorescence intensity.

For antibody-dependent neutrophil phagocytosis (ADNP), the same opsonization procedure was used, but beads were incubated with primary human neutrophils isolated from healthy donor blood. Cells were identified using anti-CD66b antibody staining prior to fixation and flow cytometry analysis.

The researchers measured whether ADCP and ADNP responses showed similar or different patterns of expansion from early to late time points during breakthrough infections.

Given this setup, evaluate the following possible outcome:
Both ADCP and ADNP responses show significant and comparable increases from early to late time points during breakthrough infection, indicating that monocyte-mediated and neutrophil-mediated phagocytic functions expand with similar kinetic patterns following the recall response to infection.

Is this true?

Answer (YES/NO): NO